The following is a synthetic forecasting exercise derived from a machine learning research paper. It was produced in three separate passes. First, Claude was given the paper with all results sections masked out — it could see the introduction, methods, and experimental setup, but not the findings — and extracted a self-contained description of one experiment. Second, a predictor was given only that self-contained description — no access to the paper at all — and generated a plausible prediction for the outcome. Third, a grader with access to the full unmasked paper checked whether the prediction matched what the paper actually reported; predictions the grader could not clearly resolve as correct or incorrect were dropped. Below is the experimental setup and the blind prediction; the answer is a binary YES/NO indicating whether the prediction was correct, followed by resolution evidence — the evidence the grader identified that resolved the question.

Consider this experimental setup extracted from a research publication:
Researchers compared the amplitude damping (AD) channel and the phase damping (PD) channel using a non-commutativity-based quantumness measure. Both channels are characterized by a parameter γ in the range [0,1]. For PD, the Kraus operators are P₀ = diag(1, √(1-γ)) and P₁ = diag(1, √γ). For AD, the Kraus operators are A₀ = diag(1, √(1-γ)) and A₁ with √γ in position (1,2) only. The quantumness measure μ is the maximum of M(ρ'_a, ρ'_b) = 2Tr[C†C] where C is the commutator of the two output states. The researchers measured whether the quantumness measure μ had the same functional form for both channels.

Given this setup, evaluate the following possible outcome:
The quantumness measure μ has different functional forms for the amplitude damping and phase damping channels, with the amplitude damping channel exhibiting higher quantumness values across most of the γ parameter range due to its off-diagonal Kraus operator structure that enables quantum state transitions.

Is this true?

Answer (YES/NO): NO